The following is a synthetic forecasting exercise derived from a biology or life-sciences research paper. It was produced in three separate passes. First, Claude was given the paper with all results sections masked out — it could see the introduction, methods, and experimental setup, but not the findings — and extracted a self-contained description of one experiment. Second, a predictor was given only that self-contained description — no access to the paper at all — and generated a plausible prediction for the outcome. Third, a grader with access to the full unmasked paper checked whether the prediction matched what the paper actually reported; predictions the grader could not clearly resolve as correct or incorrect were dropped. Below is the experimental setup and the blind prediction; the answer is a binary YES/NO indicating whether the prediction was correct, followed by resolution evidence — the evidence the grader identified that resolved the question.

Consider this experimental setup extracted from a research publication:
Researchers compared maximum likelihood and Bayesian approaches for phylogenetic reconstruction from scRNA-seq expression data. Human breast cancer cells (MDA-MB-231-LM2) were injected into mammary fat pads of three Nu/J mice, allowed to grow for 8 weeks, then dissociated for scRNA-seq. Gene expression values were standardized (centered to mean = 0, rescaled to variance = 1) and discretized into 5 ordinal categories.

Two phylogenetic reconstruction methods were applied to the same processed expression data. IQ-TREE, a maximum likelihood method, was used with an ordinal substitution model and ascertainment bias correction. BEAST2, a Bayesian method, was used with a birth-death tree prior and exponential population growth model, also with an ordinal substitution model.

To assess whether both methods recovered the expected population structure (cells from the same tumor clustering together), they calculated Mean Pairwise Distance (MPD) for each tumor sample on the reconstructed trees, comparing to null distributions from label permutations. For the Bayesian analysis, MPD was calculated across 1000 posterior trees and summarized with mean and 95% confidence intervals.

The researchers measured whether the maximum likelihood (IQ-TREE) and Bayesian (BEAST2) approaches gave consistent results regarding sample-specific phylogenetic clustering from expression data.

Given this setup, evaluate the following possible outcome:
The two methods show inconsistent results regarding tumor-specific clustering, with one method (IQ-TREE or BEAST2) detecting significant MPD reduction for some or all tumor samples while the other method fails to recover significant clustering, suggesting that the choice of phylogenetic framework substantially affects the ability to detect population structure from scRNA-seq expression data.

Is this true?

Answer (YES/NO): NO